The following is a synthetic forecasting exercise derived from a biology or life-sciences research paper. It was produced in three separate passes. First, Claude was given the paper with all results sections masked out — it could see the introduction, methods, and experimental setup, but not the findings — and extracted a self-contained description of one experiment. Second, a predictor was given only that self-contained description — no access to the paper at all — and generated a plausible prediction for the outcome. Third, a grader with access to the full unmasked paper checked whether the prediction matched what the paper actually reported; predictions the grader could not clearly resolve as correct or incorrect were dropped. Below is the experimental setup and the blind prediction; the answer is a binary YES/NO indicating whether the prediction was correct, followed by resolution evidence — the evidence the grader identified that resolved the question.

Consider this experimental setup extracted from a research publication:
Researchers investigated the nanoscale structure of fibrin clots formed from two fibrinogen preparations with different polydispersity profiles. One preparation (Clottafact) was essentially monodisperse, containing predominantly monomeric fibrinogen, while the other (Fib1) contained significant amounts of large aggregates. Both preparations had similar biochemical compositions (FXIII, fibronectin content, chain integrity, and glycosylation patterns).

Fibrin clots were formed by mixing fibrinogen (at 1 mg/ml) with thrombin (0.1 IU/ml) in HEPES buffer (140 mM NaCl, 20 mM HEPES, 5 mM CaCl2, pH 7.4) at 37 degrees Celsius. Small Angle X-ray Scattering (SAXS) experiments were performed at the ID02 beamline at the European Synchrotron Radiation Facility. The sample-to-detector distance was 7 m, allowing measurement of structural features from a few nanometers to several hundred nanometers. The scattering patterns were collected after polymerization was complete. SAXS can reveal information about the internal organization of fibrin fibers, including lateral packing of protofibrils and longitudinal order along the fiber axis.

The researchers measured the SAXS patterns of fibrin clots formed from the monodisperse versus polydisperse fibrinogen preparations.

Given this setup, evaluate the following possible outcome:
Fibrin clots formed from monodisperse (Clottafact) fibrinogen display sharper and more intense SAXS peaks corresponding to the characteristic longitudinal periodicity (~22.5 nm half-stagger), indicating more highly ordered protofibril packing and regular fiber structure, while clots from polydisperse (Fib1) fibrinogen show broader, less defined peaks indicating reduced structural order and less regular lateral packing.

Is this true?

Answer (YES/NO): YES